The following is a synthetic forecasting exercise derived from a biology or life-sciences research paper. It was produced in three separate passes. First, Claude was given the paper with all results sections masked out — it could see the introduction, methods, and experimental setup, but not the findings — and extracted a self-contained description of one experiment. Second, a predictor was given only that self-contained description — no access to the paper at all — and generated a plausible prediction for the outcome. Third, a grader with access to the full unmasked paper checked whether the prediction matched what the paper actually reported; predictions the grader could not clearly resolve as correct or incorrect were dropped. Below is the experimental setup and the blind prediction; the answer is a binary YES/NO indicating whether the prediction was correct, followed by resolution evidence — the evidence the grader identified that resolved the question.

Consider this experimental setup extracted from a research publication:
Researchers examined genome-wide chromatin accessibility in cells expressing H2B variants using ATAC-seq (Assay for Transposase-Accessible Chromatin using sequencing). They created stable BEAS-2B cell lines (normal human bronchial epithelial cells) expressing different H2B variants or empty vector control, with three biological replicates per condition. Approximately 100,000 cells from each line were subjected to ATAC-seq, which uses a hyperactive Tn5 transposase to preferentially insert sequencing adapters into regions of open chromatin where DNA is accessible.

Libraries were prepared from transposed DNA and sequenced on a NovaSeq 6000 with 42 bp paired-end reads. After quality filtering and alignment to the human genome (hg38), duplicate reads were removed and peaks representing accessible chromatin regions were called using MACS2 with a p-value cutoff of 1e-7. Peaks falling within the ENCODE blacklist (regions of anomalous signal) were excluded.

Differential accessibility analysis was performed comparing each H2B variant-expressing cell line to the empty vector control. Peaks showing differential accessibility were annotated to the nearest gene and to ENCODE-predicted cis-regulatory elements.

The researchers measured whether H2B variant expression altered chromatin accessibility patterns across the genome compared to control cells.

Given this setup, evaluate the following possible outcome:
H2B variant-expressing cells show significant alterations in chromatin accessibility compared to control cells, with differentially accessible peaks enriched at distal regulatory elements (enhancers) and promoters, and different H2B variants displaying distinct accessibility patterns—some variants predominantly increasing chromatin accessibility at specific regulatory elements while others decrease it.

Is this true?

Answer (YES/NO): YES